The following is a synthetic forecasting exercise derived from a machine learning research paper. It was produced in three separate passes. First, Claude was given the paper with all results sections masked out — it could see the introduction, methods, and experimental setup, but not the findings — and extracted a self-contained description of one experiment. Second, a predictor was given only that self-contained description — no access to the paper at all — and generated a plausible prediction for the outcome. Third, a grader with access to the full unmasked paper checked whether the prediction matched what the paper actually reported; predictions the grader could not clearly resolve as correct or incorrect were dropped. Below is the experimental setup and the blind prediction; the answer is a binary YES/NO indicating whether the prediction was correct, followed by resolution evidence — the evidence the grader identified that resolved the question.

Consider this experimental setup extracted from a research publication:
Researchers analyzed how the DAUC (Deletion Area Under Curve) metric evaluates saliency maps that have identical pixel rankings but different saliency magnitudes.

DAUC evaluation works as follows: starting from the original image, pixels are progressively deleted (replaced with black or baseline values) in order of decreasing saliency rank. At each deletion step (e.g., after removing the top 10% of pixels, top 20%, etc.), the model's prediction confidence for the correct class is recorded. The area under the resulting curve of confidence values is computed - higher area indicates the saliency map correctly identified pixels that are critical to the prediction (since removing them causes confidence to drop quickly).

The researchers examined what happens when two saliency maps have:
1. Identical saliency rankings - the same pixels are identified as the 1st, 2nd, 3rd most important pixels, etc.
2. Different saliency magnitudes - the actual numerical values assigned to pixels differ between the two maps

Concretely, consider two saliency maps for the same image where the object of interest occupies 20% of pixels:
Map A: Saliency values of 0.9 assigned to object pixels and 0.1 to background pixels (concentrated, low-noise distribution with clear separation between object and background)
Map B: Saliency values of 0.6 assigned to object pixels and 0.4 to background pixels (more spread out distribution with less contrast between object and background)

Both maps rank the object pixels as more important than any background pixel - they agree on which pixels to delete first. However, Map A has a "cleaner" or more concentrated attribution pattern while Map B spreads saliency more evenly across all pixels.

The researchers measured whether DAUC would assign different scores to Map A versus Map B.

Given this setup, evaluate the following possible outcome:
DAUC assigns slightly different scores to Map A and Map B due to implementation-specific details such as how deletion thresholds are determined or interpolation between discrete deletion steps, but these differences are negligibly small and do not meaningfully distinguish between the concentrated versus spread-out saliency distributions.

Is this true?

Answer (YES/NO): NO